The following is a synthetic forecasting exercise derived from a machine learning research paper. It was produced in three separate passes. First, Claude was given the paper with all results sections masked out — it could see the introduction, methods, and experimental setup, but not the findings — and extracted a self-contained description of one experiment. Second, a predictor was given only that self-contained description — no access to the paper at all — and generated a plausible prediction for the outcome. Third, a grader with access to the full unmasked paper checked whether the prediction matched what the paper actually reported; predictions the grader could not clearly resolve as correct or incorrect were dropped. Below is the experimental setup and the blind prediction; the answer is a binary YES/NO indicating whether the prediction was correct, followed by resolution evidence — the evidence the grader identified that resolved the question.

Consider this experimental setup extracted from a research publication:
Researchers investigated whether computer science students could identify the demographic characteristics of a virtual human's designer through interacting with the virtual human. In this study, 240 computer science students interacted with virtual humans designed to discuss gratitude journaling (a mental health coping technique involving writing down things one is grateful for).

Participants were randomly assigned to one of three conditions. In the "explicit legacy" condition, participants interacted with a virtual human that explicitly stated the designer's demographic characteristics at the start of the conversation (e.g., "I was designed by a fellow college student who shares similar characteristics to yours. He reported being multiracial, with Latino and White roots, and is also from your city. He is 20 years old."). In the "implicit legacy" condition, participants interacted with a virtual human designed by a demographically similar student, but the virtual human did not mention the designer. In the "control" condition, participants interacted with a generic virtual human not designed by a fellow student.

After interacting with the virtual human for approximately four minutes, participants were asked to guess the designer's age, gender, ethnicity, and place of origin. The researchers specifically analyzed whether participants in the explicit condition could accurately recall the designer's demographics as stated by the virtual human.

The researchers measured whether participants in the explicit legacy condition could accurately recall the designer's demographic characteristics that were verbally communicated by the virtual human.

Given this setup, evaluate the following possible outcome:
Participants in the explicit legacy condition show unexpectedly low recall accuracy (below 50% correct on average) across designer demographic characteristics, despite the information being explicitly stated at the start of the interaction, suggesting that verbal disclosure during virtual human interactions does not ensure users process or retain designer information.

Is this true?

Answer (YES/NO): YES